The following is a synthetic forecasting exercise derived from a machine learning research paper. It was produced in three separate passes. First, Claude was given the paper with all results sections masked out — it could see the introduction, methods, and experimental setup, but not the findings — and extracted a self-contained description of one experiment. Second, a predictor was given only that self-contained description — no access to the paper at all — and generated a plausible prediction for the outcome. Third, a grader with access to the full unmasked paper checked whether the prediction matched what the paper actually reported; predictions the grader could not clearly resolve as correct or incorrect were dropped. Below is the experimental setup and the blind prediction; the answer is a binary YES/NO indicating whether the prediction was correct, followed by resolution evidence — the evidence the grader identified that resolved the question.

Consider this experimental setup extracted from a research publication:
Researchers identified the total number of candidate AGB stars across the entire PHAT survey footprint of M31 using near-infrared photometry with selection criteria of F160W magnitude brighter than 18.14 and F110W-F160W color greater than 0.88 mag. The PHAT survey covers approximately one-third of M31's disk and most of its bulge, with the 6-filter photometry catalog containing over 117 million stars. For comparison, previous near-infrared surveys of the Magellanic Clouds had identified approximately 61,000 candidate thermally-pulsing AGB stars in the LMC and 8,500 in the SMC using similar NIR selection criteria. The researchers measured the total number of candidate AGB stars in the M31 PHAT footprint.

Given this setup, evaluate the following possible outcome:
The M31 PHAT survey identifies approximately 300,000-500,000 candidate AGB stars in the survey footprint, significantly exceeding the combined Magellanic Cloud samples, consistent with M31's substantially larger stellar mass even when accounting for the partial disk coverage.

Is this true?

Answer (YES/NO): NO